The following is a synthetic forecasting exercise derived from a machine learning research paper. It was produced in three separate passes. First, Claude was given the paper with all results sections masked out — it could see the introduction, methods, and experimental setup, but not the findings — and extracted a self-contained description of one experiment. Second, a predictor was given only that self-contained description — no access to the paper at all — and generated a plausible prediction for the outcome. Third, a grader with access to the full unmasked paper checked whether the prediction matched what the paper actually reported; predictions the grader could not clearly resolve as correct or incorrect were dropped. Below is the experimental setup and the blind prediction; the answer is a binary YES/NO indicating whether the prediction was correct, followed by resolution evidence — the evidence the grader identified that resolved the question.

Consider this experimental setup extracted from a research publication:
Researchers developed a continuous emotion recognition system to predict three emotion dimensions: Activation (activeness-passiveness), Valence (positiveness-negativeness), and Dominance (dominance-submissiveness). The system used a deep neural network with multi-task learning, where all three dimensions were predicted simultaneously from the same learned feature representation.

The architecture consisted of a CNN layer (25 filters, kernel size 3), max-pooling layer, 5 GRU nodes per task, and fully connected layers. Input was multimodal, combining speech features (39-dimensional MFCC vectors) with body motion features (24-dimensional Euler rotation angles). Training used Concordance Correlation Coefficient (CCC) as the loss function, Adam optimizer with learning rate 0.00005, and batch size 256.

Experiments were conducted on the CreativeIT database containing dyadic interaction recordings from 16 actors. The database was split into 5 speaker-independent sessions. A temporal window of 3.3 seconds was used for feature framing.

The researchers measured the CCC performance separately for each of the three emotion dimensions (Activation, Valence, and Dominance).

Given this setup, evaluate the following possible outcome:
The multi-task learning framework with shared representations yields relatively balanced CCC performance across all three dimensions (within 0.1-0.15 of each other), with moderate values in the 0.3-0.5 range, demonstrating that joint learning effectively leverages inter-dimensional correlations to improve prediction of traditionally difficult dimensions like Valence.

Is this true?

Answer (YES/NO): NO